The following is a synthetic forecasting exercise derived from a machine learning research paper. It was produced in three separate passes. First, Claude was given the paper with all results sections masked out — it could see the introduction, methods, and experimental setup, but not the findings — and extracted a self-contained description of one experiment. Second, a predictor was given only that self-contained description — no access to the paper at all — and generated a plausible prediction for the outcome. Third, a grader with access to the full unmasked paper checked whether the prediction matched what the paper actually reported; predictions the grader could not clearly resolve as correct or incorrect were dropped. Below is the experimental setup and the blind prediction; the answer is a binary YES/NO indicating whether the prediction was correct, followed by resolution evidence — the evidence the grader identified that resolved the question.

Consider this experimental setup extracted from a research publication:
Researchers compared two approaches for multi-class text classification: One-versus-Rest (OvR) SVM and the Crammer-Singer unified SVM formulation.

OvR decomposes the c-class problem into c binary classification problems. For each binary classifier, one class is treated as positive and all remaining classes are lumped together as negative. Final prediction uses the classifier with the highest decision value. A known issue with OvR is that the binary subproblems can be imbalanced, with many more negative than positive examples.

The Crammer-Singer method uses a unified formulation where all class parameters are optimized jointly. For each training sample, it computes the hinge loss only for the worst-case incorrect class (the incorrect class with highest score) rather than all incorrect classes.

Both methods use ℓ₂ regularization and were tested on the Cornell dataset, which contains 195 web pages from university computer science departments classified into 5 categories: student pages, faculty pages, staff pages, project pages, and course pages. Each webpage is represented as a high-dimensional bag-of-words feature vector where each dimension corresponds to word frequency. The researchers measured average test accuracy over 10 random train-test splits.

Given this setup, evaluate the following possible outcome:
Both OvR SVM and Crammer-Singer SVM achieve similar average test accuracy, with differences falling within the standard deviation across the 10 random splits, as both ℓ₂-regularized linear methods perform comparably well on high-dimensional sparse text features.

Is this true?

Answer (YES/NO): NO